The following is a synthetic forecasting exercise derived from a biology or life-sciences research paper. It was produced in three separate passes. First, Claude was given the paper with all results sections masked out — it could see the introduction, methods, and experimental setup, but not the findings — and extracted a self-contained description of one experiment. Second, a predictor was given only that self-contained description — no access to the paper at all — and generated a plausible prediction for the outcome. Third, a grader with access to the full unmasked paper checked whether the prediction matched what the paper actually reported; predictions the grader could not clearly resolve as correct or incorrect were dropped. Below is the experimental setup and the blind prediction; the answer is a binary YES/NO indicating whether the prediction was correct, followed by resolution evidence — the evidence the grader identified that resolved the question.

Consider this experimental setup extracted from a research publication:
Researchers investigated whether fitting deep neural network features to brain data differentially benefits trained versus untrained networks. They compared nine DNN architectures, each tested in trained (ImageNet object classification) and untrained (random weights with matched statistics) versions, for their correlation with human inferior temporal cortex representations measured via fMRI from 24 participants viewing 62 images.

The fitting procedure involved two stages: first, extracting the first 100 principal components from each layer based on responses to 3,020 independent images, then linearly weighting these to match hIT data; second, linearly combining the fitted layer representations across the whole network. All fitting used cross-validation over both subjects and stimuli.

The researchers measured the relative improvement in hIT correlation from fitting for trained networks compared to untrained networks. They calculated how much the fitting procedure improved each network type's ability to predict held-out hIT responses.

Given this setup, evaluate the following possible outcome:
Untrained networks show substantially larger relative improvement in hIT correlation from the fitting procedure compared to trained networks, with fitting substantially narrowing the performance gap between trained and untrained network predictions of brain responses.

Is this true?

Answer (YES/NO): NO